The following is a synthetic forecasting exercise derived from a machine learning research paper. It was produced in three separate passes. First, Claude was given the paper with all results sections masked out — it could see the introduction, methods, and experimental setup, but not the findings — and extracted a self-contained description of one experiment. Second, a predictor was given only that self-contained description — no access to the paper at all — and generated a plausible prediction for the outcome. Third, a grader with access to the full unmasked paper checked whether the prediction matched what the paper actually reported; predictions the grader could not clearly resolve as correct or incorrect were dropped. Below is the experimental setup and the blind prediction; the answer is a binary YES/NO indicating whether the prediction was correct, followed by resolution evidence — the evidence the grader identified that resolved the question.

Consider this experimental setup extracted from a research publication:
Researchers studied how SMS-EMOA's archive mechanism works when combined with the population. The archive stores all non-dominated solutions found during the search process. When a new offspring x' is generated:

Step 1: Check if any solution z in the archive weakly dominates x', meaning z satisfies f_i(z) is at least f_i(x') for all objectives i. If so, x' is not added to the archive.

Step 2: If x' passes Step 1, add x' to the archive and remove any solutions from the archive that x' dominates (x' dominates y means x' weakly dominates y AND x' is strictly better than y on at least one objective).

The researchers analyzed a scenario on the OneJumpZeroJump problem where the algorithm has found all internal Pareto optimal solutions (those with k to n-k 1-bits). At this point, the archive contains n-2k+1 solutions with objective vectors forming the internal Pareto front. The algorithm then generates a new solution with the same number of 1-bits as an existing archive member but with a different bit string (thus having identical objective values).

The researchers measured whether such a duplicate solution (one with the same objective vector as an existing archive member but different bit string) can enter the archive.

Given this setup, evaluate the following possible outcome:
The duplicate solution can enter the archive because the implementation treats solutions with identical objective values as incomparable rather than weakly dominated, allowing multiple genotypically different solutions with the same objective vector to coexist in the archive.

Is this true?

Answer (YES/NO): NO